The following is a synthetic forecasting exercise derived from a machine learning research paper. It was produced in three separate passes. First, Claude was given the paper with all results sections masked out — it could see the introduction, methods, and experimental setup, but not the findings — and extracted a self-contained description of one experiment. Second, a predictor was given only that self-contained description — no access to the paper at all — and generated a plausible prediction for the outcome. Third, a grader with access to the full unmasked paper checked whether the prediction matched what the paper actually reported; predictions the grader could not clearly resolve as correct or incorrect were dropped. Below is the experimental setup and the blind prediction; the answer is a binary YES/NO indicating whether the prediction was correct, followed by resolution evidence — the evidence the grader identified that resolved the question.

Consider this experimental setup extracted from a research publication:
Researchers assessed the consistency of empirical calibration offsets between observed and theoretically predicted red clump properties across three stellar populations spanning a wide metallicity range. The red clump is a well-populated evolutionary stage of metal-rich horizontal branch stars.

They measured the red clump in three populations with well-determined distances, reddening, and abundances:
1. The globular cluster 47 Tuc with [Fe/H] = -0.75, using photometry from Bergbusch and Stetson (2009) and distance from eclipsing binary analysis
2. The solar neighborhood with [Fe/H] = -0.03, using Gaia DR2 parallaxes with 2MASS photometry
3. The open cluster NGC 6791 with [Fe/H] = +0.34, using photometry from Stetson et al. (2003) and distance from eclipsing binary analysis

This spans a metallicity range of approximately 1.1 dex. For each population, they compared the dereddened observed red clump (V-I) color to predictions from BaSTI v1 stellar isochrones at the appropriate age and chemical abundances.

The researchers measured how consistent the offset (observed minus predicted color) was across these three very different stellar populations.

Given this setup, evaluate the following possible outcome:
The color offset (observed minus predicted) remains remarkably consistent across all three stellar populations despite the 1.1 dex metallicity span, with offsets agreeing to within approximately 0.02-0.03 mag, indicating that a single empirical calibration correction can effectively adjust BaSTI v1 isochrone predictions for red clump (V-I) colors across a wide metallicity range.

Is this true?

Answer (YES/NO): YES